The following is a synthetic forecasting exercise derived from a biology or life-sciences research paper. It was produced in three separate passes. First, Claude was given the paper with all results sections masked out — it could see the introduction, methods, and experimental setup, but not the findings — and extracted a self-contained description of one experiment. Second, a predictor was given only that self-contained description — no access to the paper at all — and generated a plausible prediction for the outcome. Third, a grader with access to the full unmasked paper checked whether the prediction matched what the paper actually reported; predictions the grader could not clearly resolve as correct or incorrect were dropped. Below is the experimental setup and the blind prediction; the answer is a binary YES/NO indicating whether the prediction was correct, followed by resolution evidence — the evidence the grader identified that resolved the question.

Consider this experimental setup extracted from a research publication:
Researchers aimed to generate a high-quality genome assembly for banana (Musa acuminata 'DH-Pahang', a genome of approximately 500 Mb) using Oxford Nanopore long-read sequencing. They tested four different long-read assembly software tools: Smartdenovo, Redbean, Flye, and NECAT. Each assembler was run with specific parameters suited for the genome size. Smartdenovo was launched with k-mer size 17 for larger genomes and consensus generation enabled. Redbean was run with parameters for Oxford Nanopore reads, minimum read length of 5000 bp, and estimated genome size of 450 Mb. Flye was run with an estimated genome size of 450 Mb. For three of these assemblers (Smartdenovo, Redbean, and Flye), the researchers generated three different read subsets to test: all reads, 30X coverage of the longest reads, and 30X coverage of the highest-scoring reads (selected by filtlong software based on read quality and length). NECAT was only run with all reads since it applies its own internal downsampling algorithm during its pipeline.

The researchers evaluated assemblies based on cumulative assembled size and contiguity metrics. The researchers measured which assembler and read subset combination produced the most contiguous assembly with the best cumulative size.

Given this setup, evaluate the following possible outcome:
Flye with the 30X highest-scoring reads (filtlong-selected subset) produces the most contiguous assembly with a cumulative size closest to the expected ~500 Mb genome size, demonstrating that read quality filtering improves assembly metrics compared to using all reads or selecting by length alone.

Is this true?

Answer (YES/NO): NO